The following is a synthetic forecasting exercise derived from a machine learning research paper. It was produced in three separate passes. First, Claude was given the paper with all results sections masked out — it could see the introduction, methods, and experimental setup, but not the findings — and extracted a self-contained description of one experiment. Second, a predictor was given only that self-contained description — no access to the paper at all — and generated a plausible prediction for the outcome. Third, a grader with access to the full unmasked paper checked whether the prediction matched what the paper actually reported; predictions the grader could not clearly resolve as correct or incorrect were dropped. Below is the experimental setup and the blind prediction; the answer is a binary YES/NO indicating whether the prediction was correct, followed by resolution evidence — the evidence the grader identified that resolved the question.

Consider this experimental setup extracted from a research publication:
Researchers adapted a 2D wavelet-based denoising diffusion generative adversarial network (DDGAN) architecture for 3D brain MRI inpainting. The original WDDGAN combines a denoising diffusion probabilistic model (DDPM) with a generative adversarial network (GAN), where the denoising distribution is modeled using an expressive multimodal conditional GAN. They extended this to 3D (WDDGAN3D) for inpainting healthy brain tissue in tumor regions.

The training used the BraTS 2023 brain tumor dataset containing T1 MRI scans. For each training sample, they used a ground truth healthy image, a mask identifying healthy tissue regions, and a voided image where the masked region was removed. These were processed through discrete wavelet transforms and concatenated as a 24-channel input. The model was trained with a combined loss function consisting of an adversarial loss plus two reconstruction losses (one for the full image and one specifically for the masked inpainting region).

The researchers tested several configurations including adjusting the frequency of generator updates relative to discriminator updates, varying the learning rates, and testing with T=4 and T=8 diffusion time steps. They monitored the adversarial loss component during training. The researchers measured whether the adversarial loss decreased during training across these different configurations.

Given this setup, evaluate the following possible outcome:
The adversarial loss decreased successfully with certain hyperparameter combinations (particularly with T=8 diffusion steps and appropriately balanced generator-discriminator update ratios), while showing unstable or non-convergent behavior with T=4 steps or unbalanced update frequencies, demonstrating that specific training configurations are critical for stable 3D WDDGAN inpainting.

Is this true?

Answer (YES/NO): NO